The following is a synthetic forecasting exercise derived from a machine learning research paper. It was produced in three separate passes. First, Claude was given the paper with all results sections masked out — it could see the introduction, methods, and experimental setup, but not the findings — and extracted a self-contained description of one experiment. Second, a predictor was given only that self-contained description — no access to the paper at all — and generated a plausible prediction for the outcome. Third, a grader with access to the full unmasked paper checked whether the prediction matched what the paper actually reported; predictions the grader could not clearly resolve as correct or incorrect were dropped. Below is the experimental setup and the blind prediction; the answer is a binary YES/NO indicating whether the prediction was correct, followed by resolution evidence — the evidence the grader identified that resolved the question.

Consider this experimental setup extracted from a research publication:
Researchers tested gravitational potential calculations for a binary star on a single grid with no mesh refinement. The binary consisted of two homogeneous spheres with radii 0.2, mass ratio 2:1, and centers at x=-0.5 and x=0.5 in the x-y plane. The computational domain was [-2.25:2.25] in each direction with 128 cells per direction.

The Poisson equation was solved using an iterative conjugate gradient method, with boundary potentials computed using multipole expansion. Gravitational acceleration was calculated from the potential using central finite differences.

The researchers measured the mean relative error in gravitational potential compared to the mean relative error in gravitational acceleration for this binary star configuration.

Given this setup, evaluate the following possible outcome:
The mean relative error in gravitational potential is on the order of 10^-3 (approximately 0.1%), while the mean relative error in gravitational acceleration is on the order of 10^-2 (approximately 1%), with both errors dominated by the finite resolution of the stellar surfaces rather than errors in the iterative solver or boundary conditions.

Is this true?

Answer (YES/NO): YES